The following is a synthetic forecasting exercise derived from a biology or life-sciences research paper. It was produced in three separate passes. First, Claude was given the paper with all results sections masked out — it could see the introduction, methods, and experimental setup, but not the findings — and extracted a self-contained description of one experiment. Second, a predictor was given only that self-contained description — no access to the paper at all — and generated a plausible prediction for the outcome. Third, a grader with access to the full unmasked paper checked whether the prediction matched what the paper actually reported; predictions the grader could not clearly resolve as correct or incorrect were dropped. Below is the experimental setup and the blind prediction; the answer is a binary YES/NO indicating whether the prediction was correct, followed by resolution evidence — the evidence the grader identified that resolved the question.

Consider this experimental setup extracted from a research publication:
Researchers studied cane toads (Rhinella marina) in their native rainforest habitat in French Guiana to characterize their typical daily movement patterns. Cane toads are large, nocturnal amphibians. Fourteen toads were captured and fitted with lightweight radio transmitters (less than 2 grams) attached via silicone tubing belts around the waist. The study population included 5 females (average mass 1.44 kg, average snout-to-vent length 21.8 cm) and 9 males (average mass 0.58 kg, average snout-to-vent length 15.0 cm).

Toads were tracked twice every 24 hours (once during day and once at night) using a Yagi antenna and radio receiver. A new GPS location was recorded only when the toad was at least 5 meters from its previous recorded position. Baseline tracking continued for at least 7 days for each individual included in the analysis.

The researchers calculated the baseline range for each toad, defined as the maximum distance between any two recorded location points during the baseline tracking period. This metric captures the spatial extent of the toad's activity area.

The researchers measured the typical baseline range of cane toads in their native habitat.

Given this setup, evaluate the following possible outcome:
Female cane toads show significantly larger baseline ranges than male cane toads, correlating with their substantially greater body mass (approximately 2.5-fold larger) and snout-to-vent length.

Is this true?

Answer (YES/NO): NO